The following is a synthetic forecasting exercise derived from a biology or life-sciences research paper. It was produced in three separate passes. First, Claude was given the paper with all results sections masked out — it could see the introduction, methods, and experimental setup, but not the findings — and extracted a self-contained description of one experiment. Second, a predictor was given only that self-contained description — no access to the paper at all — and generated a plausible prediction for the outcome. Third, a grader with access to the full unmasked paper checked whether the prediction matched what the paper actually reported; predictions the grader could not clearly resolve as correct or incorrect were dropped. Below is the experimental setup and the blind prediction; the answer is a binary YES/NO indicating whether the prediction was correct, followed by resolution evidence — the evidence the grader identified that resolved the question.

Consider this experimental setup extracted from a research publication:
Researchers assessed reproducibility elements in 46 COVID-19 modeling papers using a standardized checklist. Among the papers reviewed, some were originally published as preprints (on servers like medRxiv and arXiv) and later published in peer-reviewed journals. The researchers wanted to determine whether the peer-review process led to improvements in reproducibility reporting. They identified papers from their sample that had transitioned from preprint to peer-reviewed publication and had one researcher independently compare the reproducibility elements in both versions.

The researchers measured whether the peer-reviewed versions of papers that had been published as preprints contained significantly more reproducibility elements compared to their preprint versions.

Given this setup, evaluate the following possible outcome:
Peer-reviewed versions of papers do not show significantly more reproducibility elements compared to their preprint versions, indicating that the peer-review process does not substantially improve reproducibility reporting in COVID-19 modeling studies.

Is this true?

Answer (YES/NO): YES